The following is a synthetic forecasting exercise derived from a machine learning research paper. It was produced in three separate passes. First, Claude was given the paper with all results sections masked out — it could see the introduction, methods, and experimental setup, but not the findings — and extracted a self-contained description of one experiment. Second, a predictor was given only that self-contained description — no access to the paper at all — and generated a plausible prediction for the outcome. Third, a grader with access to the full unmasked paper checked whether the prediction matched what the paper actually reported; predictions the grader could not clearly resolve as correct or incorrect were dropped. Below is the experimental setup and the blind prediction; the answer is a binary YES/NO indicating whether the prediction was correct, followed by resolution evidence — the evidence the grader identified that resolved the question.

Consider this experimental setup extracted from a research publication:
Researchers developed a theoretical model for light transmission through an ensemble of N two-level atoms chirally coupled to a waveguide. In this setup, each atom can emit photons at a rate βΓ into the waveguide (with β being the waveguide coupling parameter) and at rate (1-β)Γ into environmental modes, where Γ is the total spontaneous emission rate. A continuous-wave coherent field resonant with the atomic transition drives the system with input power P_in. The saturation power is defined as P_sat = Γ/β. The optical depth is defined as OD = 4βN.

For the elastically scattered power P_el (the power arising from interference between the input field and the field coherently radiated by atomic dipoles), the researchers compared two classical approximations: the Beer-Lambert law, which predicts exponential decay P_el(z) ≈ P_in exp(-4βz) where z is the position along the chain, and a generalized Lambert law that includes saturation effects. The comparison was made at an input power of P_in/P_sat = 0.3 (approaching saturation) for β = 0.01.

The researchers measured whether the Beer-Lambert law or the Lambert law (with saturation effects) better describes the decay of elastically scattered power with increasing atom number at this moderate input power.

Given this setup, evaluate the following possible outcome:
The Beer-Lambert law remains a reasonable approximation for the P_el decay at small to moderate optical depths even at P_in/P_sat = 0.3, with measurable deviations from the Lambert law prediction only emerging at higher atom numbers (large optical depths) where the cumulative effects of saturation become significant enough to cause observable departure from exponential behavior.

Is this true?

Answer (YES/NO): NO